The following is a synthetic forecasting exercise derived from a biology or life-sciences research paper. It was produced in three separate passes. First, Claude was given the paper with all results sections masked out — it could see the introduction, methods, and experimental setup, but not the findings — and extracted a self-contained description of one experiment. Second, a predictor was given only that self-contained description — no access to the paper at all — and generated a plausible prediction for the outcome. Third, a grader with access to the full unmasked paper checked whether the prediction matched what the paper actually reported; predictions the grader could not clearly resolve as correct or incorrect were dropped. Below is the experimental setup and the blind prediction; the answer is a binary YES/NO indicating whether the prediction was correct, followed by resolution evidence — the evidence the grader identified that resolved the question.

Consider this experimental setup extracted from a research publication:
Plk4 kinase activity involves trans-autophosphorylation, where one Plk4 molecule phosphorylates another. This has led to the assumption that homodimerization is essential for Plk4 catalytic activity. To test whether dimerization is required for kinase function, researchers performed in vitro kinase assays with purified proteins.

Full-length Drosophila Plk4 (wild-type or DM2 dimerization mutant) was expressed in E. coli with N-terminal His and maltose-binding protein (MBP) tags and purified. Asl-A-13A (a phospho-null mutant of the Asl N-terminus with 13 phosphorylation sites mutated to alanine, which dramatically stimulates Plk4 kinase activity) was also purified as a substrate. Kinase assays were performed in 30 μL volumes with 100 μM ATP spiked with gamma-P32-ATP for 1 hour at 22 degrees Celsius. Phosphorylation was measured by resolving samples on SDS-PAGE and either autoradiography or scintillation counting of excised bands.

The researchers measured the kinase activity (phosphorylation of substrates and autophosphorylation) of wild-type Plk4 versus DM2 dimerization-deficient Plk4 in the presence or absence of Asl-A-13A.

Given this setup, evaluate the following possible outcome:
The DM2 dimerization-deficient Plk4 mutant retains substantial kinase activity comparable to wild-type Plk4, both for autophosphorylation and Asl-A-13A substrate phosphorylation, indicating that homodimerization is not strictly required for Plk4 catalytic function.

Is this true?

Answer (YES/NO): NO